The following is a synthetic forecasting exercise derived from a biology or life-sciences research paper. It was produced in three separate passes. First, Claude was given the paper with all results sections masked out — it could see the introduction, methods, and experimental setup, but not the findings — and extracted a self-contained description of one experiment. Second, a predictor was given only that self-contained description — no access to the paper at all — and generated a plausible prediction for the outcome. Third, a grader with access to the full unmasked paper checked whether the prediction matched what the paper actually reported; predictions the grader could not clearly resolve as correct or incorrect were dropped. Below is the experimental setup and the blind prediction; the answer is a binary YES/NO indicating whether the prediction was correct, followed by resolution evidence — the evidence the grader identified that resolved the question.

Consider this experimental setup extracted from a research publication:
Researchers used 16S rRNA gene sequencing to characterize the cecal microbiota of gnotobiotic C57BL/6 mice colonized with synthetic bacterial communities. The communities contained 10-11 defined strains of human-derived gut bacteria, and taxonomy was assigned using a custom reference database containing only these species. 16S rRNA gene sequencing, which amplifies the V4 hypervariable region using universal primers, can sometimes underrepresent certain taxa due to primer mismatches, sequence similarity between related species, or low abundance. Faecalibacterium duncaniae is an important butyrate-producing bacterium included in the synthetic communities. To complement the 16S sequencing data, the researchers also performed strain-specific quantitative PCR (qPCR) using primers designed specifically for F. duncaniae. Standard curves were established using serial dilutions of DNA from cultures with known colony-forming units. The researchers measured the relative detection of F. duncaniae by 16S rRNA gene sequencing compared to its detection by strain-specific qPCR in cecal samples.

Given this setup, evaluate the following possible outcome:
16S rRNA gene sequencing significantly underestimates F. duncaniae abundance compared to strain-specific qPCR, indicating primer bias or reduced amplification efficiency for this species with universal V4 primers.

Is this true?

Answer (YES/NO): NO